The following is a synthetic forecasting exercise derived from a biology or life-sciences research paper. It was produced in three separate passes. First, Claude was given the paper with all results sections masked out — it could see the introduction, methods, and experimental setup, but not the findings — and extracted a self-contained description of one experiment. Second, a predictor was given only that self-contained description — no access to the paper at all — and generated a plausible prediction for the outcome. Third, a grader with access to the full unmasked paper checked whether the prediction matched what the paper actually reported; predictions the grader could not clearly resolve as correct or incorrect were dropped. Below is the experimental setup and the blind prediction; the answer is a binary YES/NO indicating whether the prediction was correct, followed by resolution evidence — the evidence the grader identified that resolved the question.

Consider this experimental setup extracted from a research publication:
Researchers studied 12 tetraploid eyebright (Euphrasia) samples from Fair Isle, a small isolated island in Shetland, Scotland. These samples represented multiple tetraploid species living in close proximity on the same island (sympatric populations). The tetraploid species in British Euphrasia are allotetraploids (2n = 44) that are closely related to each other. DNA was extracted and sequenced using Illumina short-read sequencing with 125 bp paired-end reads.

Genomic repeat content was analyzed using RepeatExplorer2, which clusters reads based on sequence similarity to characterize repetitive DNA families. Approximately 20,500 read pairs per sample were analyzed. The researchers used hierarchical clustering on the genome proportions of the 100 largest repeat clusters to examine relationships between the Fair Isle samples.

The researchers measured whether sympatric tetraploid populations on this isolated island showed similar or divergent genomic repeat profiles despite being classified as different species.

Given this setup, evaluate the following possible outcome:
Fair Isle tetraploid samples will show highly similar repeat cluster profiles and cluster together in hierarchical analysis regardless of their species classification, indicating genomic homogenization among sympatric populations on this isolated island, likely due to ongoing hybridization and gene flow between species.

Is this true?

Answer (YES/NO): NO